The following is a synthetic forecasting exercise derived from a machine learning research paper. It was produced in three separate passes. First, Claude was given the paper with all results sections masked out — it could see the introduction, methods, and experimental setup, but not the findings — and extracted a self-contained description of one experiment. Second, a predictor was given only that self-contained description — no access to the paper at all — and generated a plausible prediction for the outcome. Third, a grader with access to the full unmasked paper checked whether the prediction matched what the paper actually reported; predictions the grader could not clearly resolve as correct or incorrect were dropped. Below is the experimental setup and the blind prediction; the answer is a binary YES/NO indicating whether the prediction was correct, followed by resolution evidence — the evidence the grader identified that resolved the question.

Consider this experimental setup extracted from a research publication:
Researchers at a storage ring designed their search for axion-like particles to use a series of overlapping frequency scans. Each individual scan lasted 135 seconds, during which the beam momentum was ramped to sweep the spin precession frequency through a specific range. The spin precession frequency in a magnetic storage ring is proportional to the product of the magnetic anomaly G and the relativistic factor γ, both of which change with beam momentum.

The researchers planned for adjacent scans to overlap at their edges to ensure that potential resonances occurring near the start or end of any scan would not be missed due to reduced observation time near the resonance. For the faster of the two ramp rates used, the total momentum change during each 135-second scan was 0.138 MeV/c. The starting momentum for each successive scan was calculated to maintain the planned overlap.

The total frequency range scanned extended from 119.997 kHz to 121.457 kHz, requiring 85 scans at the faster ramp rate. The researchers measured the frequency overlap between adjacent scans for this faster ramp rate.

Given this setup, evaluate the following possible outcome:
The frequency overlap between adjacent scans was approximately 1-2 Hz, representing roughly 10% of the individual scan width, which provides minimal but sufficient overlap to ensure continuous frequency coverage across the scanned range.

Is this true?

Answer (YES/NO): NO